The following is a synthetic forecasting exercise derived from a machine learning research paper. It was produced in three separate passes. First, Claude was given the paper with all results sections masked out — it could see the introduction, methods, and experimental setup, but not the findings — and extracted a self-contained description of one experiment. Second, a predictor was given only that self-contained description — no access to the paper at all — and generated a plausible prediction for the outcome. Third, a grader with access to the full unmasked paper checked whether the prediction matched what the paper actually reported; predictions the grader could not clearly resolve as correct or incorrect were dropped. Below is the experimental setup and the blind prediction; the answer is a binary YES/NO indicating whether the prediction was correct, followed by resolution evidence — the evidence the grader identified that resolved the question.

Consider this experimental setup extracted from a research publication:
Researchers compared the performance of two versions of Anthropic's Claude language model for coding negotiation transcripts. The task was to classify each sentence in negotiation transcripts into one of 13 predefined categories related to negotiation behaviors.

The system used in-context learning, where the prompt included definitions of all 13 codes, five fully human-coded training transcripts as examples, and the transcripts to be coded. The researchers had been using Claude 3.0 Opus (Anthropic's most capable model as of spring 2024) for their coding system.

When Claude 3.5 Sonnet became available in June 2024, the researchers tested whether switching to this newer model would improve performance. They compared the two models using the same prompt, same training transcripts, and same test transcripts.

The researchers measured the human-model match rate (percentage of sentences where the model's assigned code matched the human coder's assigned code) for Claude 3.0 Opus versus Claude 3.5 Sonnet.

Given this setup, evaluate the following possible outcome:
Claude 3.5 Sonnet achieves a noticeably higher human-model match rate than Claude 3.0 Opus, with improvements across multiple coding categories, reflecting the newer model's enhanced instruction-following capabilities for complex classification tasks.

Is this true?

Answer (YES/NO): NO